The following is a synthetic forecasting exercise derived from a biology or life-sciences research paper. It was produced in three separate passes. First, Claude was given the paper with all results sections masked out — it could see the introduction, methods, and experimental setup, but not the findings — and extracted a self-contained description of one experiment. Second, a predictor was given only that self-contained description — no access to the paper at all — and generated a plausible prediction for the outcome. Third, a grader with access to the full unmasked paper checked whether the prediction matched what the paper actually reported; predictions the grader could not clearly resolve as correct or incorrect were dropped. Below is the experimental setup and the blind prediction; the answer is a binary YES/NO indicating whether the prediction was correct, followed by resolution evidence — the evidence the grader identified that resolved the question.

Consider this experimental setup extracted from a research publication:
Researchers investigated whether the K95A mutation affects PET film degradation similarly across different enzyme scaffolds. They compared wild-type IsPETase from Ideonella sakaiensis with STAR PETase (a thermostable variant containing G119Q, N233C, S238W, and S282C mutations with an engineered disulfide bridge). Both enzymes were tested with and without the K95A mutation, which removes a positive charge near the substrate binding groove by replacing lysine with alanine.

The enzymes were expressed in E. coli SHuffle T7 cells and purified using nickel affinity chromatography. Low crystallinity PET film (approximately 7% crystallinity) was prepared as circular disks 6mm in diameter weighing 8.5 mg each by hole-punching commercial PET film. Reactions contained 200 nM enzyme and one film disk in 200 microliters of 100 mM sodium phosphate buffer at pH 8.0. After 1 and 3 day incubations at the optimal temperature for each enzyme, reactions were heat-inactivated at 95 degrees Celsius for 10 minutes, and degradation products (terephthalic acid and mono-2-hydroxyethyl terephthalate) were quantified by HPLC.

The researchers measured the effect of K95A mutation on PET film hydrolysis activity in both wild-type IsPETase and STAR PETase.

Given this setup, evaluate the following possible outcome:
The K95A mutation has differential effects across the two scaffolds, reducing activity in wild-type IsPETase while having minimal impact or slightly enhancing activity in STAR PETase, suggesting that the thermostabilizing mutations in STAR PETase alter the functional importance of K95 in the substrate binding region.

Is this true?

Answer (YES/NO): NO